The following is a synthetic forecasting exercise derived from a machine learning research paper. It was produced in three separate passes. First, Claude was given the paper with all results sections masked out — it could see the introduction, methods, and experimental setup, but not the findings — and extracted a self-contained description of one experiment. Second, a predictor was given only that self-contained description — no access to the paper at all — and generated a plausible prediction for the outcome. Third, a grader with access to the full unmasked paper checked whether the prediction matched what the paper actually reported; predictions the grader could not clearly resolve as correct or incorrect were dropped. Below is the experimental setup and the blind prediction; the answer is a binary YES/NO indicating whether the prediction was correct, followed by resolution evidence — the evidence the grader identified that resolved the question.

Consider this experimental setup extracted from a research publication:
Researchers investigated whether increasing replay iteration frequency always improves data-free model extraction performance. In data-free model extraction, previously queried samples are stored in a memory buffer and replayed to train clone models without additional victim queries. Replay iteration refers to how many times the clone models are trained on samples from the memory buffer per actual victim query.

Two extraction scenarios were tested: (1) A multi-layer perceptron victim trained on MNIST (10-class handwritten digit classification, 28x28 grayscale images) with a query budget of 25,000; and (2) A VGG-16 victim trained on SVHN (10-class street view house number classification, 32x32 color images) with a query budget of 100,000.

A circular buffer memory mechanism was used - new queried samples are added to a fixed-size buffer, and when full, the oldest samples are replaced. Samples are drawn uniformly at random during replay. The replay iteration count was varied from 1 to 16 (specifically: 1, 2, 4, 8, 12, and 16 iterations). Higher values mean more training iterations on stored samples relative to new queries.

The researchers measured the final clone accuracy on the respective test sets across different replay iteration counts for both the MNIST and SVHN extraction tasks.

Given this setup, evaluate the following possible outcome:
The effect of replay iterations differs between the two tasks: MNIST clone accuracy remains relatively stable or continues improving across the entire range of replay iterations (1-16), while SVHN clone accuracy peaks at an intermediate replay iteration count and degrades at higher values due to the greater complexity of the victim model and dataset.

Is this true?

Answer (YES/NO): NO